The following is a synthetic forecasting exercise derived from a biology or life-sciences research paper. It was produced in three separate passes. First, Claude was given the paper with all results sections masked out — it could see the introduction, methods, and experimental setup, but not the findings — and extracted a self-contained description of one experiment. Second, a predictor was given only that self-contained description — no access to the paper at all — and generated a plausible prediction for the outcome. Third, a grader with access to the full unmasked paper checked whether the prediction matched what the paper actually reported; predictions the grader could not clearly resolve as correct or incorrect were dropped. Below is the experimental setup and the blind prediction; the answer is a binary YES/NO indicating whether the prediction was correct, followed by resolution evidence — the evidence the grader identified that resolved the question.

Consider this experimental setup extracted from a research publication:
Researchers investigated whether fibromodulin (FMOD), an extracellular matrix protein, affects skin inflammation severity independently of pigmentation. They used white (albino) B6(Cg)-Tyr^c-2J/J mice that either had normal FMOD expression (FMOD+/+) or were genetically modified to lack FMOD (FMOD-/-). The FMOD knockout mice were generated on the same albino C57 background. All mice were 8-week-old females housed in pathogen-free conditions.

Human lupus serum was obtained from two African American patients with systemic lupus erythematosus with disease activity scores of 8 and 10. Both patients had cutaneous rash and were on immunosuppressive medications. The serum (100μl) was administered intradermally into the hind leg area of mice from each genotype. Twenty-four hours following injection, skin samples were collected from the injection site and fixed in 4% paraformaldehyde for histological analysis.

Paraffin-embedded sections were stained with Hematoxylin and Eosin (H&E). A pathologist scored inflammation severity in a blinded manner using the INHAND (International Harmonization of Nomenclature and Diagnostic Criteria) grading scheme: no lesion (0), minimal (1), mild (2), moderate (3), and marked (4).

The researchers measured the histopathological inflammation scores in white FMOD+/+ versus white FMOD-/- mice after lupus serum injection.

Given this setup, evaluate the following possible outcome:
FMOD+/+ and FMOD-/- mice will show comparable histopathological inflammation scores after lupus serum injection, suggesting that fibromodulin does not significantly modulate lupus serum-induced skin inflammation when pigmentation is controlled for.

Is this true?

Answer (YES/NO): NO